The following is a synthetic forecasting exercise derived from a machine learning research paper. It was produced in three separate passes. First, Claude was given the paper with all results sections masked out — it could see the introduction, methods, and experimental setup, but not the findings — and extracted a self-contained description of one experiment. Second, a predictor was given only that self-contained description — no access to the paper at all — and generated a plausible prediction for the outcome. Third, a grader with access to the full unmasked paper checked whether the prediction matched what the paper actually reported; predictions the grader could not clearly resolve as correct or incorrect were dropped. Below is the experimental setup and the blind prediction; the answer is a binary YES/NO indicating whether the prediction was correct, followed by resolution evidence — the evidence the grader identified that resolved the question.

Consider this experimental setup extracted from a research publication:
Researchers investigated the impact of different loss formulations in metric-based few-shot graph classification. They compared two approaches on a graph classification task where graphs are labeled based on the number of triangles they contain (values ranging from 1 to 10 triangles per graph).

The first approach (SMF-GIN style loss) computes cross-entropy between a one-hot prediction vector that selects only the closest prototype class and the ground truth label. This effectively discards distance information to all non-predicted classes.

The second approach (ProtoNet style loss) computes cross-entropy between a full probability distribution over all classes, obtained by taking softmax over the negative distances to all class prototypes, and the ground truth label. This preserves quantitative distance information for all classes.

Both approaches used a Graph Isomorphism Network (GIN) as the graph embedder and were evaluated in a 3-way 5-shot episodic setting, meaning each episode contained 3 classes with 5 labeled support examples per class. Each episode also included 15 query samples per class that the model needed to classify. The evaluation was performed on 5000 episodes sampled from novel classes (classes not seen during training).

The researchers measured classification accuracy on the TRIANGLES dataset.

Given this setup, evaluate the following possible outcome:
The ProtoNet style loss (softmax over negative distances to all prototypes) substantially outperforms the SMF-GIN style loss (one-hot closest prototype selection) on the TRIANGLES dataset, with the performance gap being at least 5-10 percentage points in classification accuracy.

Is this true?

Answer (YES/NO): YES